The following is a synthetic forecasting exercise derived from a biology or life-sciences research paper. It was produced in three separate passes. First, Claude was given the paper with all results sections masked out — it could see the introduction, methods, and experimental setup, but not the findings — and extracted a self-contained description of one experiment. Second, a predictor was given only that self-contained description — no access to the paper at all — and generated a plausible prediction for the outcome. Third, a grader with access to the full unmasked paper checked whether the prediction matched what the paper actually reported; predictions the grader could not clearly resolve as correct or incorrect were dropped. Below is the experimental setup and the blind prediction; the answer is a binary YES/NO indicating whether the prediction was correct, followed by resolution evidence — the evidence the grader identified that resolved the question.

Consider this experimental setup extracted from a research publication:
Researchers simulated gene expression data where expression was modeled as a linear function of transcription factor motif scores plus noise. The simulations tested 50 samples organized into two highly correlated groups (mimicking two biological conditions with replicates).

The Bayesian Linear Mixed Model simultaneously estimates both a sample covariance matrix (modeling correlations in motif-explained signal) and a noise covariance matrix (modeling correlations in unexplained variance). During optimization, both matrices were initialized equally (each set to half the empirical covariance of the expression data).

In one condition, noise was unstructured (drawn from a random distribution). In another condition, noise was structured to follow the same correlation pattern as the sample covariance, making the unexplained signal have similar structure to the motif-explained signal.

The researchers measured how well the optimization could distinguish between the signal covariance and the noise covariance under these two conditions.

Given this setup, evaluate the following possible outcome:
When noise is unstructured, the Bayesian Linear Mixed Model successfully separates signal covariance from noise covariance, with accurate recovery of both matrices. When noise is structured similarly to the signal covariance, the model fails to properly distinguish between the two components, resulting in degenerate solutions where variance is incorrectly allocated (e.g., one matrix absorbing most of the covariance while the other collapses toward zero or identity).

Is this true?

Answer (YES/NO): NO